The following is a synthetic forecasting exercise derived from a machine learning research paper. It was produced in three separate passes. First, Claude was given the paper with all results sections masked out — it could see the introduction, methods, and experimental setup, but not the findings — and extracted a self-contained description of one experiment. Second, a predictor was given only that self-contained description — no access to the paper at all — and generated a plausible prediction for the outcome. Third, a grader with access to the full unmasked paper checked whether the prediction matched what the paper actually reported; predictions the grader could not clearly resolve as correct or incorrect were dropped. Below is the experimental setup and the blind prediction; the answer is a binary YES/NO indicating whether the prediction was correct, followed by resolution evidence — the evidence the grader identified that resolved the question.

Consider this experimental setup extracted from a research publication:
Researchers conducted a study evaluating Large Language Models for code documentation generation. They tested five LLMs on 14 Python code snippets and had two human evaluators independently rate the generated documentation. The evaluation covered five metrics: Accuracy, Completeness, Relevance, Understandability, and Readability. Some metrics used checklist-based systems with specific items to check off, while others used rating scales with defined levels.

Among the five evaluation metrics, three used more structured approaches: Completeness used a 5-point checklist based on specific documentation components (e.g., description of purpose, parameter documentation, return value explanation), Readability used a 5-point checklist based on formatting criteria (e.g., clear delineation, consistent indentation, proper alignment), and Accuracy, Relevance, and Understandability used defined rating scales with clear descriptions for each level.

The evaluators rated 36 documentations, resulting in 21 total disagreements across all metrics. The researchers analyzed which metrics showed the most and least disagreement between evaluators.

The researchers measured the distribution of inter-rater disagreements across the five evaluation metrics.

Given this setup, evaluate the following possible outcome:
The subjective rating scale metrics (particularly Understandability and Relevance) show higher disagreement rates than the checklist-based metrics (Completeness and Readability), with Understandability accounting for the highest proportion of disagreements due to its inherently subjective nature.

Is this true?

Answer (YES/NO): NO